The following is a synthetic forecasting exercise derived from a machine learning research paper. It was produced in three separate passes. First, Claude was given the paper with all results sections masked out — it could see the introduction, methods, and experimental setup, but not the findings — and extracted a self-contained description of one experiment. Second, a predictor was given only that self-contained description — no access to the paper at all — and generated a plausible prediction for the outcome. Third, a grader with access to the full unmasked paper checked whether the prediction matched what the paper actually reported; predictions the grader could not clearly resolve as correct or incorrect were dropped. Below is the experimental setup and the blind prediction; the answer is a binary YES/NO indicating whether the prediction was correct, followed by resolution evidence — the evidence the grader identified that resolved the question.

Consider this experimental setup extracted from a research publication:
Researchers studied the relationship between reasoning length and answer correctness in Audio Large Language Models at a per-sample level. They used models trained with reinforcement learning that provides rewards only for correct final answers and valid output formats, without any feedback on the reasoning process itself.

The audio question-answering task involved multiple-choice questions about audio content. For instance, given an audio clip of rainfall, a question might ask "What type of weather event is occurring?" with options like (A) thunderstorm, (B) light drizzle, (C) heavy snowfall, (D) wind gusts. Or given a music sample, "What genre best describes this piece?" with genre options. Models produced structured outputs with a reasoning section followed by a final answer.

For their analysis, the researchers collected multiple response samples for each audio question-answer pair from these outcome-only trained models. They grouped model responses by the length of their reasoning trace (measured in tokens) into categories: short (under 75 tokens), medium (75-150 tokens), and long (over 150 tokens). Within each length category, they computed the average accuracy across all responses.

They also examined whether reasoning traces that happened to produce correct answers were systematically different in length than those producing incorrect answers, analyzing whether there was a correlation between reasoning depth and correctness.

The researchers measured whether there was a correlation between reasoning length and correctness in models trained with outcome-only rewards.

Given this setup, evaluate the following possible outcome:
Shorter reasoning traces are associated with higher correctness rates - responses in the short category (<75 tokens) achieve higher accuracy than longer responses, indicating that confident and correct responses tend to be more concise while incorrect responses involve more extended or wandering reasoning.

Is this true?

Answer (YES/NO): NO